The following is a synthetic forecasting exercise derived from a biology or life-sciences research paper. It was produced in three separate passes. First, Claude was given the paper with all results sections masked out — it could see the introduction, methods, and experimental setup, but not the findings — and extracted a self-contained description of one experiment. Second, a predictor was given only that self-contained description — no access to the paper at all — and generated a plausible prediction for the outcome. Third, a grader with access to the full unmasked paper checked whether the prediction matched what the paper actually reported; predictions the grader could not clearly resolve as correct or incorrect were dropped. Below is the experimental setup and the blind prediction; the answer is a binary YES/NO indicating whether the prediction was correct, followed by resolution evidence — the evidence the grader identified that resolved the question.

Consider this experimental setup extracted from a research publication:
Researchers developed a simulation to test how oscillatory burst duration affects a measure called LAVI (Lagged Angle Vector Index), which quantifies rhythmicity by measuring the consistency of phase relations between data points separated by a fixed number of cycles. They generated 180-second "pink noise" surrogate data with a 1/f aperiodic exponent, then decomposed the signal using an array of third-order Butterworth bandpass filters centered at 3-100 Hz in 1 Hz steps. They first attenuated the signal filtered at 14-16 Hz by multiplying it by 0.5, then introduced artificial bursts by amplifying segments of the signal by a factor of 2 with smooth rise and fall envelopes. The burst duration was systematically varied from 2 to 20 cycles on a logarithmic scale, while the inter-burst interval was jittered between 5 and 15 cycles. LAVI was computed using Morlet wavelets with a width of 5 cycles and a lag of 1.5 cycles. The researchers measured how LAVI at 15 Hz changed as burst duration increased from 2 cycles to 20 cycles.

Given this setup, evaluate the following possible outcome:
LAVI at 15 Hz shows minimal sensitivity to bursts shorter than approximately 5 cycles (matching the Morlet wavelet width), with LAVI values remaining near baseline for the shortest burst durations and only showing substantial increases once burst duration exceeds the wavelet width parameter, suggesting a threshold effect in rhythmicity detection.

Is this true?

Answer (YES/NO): NO